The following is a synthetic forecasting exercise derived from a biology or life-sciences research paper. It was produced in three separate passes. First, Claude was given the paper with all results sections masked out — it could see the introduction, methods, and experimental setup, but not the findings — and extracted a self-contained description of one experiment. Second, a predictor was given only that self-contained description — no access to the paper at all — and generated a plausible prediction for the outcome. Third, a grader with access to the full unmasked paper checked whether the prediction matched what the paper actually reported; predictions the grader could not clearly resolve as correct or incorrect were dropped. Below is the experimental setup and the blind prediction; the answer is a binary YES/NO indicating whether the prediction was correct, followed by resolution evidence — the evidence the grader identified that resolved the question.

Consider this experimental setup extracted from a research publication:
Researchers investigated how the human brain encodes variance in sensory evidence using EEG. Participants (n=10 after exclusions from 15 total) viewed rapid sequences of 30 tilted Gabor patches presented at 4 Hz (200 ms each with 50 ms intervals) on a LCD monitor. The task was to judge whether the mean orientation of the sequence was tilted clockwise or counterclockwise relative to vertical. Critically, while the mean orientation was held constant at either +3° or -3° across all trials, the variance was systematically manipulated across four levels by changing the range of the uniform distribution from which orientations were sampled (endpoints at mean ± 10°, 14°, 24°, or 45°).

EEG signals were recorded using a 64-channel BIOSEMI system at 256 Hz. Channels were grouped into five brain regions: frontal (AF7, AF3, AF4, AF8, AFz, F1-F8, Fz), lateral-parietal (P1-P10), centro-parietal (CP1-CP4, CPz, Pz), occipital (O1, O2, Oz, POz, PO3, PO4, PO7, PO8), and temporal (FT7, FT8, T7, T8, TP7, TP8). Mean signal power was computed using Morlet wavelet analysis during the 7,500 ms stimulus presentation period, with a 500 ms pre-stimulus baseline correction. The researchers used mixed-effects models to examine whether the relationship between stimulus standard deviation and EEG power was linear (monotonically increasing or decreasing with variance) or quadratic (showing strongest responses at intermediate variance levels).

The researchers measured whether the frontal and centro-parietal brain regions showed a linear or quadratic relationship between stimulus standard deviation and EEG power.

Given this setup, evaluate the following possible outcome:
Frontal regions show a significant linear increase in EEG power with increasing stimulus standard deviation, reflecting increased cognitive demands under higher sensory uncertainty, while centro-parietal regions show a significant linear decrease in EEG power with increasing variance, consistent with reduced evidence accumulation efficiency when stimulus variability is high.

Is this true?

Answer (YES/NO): NO